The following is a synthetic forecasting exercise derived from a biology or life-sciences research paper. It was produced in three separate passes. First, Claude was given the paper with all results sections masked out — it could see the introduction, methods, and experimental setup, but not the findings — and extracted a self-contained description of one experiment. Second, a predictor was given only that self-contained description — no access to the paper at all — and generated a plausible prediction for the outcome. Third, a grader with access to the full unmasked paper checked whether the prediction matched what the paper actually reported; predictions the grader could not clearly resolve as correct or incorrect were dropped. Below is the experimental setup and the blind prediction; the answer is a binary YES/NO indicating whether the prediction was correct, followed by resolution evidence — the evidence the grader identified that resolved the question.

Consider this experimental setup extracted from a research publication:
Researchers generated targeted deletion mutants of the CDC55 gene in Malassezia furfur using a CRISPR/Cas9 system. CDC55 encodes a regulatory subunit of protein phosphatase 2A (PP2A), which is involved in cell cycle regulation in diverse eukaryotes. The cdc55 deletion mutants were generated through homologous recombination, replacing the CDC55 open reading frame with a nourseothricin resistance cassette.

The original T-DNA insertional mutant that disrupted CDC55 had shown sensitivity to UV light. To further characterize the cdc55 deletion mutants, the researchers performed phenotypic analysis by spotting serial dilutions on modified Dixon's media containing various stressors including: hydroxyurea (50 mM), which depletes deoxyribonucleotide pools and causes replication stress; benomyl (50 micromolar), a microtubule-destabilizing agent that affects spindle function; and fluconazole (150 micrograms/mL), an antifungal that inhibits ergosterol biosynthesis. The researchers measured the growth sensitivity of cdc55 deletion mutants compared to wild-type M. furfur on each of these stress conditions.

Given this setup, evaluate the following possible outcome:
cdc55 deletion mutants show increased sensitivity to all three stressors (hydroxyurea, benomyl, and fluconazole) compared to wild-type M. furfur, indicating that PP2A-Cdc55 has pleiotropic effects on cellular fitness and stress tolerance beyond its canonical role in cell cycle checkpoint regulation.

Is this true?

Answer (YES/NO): NO